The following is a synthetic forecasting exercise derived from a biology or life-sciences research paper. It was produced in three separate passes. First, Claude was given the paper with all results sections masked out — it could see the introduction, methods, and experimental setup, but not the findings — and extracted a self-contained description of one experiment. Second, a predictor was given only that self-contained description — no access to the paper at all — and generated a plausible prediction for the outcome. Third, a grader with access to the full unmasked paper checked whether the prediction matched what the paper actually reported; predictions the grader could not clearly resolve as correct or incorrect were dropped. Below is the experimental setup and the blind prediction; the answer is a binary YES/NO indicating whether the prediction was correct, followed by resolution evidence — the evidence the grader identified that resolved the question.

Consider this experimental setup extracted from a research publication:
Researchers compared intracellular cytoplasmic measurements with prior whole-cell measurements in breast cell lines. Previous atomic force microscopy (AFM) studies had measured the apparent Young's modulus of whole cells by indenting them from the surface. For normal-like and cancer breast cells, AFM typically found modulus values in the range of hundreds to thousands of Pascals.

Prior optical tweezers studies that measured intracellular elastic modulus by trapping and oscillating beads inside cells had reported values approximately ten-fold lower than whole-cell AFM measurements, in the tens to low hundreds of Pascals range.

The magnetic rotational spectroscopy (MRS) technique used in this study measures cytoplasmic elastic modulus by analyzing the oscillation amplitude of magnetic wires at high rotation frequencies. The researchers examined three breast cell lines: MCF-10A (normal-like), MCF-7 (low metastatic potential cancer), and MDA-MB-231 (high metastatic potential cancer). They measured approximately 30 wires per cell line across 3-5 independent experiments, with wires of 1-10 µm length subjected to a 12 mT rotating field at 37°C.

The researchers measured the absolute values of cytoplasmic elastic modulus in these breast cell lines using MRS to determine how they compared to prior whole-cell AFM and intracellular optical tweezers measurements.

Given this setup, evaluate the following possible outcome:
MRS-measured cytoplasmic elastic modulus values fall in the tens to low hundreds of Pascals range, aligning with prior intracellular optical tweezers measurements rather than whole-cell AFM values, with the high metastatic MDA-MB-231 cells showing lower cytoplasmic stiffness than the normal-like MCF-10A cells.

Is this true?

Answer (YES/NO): YES